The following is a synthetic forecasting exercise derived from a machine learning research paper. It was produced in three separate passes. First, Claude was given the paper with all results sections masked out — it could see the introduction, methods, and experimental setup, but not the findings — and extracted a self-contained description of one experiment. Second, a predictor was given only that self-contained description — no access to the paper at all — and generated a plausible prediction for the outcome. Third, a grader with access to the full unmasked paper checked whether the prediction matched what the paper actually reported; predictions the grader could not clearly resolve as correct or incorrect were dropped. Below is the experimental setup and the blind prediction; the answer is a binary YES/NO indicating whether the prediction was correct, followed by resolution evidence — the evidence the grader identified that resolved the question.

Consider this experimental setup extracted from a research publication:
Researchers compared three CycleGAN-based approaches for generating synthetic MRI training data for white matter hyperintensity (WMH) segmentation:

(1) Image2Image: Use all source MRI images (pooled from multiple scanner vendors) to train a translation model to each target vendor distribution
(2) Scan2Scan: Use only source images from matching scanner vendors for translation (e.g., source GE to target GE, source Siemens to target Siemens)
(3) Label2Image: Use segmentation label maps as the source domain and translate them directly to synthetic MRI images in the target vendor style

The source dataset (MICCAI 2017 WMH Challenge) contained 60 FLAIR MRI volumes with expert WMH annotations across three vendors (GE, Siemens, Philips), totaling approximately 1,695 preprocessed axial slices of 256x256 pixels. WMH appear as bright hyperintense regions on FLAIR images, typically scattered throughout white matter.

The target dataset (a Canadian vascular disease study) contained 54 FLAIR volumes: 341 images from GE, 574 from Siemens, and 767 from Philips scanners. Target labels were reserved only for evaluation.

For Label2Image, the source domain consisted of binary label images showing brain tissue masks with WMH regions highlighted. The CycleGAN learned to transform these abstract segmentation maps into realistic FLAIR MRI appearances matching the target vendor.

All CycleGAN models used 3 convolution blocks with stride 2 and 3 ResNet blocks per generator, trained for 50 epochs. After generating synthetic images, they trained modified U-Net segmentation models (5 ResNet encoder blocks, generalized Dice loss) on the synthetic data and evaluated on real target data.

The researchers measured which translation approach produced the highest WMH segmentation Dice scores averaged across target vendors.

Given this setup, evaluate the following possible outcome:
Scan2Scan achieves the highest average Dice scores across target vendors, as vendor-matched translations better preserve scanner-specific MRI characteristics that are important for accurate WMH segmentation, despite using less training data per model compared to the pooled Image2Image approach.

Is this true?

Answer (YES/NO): NO